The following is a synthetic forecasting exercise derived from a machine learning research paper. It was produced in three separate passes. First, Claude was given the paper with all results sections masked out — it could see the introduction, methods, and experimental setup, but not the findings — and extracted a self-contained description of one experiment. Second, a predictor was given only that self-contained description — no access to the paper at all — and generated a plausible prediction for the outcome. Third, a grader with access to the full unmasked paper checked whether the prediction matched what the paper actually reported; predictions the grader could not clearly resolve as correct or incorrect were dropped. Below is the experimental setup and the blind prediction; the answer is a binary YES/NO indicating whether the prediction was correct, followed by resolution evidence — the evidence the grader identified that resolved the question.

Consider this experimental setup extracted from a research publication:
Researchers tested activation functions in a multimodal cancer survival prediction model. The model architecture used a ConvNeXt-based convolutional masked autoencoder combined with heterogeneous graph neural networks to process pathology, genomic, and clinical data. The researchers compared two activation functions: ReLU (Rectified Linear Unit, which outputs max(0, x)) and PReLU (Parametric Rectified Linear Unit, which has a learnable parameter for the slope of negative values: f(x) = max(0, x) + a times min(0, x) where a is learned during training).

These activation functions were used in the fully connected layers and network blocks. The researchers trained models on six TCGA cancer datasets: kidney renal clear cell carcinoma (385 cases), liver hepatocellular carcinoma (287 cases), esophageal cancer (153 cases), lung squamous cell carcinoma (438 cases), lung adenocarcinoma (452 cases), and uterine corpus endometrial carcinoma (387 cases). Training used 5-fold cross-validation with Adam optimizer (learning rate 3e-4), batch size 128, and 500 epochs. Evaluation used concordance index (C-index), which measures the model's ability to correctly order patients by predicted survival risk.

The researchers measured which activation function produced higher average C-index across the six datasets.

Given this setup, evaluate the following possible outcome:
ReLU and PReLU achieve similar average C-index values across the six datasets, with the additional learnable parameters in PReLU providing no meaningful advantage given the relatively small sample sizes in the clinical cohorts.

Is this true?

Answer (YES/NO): NO